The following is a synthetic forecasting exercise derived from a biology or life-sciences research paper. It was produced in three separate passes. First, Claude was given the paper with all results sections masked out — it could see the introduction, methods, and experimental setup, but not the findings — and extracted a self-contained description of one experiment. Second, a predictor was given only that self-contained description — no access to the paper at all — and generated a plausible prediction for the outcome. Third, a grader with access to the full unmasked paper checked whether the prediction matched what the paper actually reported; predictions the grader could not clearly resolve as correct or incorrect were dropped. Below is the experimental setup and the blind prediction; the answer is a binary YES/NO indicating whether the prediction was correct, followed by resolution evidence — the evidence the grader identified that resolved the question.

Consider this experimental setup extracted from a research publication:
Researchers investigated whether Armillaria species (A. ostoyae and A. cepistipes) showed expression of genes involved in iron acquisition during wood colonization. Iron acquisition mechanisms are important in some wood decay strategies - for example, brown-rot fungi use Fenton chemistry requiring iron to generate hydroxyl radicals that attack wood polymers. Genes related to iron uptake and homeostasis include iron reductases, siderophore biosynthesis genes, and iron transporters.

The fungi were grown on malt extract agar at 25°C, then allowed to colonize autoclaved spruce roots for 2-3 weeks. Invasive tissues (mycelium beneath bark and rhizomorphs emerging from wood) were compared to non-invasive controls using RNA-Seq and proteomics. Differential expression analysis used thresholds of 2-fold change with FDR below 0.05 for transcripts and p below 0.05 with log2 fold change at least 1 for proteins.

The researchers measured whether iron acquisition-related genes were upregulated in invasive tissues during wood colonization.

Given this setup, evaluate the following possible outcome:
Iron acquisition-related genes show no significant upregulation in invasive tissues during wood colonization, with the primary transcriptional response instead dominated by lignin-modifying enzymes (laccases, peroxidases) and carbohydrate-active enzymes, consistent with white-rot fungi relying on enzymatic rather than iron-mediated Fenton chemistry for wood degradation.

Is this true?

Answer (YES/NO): NO